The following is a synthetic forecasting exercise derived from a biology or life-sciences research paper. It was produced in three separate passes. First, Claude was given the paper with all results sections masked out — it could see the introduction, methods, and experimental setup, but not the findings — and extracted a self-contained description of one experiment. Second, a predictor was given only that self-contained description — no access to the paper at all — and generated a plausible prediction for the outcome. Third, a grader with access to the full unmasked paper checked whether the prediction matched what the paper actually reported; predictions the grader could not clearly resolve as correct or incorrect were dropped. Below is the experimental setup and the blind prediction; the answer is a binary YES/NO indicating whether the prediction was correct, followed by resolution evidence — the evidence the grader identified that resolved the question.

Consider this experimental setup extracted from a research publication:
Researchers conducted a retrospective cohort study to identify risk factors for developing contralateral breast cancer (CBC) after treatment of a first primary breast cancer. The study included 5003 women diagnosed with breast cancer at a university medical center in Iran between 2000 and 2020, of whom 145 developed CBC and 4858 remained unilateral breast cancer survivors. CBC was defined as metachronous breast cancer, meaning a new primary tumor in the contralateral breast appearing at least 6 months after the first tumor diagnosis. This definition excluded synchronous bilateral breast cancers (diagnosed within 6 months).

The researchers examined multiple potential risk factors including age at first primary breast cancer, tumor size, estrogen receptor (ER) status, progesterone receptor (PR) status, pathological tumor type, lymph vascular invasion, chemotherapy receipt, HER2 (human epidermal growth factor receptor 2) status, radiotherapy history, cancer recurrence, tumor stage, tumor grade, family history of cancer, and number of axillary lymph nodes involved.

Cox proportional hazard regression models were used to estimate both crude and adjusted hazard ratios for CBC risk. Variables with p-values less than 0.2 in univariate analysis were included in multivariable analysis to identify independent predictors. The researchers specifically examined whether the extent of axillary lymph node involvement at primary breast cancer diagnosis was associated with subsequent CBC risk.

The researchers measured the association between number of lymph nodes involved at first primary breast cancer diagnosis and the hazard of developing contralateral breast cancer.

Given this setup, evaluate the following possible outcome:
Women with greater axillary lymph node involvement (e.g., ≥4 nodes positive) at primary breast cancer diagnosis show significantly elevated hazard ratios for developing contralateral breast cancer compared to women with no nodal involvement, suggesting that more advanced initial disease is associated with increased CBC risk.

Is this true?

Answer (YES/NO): NO